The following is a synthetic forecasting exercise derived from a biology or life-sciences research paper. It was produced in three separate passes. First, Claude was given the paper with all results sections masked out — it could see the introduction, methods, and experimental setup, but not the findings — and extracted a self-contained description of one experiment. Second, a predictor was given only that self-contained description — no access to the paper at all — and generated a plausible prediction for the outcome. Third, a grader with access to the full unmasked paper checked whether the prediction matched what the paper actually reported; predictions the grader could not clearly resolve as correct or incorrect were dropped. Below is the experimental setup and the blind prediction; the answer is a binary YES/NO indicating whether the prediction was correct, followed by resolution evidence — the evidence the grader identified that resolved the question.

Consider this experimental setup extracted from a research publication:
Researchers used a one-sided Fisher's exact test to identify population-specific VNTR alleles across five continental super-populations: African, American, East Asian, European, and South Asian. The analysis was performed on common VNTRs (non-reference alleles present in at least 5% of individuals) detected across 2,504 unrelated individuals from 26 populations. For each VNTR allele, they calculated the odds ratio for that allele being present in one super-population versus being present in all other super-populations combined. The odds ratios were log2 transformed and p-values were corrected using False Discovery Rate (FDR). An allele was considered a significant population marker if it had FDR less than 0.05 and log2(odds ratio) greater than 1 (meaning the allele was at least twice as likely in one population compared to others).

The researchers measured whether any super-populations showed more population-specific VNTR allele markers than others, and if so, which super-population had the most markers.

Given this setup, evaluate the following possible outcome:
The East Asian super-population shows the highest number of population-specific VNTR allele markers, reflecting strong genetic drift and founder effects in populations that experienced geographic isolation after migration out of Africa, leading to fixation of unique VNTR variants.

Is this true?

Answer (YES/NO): NO